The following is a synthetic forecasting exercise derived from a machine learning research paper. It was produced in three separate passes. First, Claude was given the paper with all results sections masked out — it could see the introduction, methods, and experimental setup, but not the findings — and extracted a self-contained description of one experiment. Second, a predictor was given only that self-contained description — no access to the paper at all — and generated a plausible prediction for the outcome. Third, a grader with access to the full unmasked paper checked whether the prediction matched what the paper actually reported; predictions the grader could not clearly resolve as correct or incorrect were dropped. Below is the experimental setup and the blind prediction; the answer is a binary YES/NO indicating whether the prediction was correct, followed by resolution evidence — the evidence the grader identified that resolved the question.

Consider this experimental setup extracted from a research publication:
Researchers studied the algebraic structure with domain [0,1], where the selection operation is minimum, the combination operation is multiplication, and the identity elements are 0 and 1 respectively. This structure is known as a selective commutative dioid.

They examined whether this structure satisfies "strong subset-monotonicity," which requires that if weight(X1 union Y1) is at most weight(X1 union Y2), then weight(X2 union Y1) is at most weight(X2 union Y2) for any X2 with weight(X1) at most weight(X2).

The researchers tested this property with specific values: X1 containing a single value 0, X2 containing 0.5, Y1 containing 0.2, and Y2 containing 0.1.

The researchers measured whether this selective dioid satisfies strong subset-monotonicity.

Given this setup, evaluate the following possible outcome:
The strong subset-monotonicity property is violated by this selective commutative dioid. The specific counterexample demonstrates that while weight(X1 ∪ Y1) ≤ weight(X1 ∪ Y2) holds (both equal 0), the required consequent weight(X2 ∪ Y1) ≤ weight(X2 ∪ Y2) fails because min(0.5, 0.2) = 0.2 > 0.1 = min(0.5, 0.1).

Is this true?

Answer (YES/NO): NO